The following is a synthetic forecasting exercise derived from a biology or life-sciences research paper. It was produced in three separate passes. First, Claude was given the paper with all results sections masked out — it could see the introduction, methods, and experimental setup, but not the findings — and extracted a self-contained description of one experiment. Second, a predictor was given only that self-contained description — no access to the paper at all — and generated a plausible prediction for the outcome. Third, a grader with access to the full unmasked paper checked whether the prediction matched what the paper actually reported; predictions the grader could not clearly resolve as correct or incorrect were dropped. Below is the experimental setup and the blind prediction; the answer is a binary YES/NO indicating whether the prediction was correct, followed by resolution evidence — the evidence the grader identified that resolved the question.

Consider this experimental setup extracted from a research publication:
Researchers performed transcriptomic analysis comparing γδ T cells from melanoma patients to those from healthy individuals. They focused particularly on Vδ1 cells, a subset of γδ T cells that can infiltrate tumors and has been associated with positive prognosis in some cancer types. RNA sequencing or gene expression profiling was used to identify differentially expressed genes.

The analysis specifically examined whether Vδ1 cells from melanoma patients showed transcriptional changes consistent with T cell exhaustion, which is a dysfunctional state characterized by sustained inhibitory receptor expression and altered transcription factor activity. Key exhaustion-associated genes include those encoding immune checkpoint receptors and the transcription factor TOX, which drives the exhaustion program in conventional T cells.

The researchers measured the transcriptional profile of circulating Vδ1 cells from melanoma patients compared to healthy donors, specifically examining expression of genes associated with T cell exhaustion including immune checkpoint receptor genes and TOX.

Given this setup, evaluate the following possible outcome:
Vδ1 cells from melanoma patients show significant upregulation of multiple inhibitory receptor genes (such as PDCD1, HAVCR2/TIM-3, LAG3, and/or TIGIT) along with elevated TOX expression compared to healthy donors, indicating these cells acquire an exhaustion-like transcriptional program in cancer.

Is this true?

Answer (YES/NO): YES